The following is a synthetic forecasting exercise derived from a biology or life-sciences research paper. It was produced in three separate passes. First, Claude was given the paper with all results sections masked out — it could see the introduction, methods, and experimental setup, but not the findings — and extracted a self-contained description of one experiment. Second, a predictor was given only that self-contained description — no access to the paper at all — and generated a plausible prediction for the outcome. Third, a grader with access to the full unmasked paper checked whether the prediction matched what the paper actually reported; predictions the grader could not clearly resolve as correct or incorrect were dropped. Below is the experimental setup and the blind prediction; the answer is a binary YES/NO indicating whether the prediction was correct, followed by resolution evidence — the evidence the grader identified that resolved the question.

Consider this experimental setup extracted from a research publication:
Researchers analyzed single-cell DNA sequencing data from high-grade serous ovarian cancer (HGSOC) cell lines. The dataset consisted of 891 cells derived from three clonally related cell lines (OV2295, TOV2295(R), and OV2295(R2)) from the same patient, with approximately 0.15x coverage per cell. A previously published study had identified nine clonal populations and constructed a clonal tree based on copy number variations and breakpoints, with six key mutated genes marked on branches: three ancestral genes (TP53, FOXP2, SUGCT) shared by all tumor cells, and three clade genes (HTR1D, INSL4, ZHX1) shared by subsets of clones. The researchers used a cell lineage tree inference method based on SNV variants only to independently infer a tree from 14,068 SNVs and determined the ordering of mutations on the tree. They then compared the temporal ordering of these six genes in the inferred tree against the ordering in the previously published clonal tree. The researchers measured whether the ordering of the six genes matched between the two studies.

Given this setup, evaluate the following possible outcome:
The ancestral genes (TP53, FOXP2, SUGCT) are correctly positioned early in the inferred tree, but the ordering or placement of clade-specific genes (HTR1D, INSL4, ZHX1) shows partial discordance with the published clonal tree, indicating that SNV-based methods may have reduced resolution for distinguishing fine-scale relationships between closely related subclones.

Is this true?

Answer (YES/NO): NO